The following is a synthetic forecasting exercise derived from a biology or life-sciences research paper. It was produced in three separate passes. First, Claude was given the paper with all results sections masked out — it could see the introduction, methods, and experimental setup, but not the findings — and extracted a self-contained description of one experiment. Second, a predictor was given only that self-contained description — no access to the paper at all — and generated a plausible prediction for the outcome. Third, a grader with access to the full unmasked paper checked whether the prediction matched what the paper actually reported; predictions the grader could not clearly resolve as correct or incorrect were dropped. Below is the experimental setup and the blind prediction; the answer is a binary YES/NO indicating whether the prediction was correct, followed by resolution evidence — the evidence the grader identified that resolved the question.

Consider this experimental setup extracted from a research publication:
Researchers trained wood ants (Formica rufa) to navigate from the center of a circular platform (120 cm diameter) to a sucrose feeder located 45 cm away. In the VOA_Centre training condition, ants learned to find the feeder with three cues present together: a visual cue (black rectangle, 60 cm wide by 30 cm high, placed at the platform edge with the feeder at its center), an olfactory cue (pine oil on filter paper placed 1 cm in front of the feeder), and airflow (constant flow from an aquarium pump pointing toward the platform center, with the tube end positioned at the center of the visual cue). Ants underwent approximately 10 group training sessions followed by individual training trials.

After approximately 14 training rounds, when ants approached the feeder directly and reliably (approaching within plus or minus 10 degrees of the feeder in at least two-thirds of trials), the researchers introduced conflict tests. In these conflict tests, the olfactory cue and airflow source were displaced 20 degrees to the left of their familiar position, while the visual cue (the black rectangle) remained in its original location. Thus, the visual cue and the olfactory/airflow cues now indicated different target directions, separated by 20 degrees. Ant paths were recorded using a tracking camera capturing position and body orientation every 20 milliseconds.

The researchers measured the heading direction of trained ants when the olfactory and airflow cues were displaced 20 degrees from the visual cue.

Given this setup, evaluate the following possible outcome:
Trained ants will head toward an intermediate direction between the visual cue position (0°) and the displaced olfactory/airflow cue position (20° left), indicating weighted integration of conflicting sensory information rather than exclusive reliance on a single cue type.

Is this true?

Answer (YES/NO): NO